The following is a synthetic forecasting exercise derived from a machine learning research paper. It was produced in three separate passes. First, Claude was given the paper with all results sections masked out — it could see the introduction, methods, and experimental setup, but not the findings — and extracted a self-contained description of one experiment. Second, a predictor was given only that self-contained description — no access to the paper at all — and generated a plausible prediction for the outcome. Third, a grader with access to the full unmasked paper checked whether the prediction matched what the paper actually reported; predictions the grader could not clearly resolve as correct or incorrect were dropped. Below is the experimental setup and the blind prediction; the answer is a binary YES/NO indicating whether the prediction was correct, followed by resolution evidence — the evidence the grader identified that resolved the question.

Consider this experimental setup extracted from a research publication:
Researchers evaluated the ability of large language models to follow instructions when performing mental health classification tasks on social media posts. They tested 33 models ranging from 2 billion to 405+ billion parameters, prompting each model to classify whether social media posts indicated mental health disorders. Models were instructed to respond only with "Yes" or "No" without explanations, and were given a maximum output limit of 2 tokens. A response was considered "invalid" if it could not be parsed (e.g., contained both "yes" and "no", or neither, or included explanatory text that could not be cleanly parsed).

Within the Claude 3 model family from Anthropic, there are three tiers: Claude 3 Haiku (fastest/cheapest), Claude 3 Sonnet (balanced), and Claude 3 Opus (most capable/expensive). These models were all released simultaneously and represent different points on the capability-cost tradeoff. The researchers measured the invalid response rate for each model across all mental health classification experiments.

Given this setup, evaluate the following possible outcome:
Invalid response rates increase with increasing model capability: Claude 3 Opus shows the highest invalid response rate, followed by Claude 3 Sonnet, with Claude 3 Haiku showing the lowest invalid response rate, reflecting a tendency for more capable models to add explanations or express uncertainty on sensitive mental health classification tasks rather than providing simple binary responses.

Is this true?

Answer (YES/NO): NO